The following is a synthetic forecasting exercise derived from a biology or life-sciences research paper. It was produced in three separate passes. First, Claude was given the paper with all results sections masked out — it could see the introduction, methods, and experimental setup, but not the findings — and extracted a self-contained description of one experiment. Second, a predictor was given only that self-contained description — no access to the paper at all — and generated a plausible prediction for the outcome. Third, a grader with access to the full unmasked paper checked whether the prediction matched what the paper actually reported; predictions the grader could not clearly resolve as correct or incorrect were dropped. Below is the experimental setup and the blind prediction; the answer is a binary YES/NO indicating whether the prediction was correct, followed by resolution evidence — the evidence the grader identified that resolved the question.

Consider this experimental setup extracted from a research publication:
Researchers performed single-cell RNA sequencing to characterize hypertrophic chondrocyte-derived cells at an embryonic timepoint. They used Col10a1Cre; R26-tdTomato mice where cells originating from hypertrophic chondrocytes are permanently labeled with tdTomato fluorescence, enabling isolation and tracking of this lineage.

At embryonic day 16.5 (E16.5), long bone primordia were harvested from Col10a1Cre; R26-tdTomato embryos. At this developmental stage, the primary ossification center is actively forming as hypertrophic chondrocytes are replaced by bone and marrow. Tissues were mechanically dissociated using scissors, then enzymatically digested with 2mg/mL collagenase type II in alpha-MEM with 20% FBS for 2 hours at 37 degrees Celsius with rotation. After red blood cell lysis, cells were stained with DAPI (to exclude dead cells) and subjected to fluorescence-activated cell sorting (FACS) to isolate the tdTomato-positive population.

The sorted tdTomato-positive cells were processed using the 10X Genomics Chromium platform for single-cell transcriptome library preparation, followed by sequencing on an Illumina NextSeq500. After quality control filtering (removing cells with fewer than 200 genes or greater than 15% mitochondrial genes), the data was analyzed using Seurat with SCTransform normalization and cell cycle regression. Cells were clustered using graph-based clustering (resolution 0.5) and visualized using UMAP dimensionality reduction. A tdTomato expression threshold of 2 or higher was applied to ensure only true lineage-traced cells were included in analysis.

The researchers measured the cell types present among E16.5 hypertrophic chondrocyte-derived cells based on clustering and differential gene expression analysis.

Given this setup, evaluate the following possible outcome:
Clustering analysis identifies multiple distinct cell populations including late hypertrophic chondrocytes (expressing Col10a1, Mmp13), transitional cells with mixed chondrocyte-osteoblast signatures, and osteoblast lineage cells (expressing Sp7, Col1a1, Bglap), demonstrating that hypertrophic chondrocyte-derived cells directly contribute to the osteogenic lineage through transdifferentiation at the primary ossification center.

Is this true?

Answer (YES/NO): NO